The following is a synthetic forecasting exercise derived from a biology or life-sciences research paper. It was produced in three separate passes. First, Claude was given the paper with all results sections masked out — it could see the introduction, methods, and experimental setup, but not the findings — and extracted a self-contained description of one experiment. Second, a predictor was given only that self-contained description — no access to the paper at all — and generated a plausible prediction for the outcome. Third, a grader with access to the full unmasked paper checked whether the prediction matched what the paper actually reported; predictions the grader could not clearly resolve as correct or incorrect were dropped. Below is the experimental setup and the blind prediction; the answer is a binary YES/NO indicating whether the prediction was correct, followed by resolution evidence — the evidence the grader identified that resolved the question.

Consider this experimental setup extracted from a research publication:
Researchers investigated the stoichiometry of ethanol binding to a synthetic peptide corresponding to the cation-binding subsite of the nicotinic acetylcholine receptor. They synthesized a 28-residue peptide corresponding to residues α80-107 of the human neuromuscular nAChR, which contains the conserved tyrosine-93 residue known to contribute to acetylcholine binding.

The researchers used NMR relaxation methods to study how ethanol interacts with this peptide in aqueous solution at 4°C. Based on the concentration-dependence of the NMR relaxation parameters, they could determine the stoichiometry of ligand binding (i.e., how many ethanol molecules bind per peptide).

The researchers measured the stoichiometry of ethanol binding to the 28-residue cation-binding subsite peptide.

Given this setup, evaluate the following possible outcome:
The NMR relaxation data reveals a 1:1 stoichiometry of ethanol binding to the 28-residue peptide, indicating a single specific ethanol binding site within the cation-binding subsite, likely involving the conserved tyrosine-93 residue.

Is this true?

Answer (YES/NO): NO